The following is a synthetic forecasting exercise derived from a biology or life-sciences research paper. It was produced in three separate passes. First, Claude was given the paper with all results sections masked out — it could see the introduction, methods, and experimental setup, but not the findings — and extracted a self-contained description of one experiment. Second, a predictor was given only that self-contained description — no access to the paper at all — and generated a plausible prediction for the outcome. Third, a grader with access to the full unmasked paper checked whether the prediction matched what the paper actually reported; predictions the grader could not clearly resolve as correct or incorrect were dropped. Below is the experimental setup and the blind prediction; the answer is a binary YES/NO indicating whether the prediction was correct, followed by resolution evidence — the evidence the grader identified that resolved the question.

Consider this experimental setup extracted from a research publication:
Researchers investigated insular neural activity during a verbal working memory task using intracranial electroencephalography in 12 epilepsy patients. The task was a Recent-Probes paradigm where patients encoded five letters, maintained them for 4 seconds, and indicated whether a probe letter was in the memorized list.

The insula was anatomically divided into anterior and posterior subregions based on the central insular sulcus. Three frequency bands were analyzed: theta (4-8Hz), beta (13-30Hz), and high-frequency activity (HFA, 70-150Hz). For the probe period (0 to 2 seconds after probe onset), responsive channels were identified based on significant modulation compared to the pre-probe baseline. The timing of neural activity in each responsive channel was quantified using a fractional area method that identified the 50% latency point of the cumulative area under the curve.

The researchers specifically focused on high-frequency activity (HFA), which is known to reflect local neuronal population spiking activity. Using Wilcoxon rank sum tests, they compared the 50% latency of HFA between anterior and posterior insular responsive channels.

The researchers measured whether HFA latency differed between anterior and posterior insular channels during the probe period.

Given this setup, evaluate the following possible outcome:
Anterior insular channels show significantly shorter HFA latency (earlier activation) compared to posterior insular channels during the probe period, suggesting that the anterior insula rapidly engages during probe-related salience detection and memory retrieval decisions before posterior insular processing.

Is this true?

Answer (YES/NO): YES